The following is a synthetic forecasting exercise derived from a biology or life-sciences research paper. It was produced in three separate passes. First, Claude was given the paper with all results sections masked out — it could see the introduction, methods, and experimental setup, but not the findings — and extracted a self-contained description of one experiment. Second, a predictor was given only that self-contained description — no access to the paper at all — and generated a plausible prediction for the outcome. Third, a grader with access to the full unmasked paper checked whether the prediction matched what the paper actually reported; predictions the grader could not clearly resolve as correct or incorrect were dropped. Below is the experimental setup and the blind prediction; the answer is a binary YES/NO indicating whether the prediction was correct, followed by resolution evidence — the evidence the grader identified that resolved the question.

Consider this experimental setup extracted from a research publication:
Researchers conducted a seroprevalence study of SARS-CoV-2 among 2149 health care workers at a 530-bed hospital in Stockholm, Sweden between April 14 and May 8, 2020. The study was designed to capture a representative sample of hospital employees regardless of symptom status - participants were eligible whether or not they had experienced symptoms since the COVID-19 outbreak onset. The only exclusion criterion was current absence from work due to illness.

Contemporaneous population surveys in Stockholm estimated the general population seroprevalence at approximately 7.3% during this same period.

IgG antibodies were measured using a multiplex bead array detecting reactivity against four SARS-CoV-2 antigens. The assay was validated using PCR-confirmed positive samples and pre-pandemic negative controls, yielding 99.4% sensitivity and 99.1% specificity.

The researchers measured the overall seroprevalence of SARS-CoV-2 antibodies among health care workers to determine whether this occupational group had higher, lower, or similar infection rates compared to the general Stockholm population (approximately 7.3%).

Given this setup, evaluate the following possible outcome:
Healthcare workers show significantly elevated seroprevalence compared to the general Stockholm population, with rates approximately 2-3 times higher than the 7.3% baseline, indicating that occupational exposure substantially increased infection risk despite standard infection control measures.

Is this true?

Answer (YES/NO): YES